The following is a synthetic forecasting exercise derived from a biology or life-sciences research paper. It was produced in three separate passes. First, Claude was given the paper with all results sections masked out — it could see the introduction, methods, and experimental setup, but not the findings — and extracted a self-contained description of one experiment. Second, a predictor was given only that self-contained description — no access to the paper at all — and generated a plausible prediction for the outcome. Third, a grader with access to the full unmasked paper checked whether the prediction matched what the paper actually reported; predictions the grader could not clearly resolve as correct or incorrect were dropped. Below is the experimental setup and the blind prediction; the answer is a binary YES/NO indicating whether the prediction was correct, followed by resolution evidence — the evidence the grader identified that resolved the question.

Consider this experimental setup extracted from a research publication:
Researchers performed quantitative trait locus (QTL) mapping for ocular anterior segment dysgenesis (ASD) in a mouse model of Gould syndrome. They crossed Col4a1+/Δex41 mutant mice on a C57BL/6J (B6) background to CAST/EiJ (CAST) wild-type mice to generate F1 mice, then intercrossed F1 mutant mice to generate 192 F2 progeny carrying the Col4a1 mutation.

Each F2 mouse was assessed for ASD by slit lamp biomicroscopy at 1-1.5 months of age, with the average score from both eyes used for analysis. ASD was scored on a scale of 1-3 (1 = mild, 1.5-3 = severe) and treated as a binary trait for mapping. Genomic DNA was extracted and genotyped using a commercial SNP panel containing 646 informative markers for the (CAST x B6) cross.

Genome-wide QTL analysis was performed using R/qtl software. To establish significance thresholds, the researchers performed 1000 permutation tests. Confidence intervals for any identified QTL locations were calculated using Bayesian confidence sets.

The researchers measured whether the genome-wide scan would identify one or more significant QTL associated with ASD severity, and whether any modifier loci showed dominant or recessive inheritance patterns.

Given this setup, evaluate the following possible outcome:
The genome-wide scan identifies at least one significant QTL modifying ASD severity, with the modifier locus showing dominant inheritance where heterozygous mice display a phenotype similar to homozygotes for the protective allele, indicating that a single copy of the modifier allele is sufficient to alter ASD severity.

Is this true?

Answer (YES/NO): NO